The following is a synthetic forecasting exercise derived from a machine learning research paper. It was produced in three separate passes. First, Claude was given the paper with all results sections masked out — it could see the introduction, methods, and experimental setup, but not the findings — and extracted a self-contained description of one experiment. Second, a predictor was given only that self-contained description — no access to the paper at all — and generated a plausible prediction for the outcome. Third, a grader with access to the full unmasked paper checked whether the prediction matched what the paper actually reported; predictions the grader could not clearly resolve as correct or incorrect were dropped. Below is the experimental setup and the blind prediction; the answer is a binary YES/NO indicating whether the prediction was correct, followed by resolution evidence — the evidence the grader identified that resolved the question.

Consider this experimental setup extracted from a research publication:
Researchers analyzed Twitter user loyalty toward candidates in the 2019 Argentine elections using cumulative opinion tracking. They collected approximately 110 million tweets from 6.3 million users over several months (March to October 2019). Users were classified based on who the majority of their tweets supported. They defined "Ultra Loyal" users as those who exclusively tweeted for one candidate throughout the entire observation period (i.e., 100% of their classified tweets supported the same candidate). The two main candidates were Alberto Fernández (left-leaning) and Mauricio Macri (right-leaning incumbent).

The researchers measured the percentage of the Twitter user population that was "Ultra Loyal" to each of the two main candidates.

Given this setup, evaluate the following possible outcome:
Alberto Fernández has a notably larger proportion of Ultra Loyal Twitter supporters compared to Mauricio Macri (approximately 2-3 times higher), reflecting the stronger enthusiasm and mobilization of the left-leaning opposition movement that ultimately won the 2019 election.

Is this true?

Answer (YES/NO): NO